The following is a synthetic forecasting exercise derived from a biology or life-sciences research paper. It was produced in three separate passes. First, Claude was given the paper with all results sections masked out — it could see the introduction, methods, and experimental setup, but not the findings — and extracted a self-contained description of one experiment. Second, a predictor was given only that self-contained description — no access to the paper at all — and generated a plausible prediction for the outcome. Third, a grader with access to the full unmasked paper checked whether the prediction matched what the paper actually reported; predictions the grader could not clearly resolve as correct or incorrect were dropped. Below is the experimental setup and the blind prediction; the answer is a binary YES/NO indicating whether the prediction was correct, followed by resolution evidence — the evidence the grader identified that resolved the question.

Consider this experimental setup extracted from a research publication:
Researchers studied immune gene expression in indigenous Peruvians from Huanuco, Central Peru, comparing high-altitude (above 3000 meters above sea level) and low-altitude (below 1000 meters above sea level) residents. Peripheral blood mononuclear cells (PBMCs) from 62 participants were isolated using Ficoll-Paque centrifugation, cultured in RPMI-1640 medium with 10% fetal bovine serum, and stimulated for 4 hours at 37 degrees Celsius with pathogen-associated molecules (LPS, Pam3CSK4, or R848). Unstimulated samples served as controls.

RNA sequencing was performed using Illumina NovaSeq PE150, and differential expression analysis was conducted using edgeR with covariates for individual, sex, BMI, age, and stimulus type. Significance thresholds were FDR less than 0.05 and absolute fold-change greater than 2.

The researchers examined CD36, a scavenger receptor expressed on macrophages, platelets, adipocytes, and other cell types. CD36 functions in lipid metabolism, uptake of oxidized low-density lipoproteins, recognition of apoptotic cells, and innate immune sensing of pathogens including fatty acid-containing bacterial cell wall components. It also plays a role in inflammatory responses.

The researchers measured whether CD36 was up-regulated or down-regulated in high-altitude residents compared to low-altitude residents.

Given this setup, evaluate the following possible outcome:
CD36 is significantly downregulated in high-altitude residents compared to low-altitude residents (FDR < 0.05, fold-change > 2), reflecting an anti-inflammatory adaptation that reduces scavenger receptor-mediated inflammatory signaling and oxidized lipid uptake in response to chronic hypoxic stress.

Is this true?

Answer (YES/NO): NO